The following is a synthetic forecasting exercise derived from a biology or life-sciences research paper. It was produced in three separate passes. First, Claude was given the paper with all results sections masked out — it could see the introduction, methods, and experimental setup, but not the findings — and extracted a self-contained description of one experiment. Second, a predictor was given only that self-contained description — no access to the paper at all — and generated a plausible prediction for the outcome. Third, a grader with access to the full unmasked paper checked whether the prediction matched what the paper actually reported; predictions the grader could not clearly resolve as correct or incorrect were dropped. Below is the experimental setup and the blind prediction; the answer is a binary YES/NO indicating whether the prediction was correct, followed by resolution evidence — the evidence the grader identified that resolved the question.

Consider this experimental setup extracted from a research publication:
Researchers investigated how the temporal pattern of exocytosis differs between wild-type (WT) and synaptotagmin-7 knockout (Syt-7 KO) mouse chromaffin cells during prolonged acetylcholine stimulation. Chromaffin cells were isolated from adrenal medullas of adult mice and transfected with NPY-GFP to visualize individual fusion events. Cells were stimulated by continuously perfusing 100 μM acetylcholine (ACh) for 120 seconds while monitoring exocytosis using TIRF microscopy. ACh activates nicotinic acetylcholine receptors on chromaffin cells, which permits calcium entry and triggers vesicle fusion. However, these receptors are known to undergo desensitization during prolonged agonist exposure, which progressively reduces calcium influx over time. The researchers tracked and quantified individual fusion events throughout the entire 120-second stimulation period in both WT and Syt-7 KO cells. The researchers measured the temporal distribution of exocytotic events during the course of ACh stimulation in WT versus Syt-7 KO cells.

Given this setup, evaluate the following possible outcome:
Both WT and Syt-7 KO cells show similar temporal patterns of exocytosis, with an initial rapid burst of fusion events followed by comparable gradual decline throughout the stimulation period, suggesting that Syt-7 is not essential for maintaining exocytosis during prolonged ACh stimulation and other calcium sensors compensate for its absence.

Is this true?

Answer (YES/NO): NO